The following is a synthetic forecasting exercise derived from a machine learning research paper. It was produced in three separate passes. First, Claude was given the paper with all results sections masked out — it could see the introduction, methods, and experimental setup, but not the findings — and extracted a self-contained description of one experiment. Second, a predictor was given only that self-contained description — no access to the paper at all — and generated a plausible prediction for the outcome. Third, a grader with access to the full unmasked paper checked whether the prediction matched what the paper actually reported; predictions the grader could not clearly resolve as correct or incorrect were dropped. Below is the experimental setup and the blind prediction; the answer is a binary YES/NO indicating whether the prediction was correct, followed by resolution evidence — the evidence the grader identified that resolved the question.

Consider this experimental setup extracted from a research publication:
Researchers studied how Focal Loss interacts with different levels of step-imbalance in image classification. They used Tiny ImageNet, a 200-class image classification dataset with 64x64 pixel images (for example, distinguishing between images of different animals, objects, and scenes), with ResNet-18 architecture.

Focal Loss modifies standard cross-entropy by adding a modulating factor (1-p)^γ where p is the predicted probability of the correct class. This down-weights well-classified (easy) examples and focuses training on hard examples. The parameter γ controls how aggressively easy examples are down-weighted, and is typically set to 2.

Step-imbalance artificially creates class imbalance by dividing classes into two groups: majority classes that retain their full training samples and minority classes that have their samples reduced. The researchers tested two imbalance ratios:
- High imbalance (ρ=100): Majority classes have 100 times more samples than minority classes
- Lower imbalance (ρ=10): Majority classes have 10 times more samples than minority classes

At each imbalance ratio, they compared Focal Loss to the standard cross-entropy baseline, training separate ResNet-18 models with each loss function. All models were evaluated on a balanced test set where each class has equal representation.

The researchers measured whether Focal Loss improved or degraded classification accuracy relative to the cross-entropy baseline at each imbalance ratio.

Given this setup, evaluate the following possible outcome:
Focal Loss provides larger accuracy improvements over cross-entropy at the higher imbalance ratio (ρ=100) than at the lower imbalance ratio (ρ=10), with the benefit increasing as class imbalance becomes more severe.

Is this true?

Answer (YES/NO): NO